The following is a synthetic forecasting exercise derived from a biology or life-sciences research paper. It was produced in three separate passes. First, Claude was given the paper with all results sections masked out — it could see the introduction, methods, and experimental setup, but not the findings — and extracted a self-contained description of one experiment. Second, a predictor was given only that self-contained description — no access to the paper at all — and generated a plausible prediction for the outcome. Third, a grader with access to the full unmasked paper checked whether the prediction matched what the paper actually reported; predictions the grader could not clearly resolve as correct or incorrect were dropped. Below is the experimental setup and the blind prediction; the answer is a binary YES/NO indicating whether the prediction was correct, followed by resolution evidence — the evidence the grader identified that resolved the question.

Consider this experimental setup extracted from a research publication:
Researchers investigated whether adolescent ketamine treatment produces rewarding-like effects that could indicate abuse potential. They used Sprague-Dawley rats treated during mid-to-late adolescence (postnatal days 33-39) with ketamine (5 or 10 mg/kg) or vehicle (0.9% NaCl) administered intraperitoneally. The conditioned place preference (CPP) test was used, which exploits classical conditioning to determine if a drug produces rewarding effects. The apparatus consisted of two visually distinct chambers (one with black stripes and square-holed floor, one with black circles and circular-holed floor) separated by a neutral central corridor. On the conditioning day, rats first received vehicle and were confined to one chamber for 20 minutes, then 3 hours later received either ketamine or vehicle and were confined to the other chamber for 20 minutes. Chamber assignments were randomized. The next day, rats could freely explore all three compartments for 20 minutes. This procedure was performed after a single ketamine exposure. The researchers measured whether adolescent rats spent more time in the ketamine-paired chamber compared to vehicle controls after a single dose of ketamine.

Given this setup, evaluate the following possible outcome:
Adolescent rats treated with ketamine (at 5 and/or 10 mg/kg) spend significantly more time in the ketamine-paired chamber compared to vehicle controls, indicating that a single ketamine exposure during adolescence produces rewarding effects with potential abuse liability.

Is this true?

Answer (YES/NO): NO